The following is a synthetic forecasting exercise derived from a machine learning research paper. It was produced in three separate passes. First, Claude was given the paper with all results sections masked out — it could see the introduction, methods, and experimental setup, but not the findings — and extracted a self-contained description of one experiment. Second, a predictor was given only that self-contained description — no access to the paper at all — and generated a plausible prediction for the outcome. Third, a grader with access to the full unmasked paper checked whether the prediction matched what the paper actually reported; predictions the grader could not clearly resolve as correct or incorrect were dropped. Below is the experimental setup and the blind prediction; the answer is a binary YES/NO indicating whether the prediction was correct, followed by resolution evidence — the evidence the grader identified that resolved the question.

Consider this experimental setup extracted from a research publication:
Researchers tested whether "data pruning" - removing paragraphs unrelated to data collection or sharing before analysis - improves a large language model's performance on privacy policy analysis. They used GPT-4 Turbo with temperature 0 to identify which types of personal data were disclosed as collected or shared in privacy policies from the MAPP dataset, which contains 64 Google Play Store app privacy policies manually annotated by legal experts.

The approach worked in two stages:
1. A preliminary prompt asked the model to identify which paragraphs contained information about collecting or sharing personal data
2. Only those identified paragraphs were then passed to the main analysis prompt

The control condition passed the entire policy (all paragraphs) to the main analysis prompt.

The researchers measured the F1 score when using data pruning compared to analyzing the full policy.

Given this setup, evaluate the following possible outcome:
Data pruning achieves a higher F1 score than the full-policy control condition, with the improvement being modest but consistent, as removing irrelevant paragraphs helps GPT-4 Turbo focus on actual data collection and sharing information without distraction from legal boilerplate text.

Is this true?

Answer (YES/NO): NO